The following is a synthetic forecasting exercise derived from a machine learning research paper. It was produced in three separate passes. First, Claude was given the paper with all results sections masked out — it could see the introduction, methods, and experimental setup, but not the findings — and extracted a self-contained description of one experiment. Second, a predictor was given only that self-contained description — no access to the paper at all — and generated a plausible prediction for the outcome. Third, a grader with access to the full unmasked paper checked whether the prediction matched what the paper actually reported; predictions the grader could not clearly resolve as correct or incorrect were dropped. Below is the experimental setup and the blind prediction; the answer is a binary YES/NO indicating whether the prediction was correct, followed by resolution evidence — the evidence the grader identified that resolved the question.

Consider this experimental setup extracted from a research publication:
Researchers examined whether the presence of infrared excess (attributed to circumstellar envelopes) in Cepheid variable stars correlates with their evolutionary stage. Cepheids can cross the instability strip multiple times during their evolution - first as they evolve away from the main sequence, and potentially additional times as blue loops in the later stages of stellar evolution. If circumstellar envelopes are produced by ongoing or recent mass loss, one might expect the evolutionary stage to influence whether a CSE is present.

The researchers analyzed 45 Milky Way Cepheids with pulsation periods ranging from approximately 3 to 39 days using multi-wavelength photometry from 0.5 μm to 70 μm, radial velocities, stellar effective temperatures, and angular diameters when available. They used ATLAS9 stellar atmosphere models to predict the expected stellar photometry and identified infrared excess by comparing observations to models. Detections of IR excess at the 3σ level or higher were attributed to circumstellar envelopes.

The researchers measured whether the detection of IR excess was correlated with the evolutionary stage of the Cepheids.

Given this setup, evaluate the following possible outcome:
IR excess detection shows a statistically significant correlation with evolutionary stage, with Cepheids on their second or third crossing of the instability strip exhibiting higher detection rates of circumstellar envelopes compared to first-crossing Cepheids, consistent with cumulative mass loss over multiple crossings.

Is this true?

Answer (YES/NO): NO